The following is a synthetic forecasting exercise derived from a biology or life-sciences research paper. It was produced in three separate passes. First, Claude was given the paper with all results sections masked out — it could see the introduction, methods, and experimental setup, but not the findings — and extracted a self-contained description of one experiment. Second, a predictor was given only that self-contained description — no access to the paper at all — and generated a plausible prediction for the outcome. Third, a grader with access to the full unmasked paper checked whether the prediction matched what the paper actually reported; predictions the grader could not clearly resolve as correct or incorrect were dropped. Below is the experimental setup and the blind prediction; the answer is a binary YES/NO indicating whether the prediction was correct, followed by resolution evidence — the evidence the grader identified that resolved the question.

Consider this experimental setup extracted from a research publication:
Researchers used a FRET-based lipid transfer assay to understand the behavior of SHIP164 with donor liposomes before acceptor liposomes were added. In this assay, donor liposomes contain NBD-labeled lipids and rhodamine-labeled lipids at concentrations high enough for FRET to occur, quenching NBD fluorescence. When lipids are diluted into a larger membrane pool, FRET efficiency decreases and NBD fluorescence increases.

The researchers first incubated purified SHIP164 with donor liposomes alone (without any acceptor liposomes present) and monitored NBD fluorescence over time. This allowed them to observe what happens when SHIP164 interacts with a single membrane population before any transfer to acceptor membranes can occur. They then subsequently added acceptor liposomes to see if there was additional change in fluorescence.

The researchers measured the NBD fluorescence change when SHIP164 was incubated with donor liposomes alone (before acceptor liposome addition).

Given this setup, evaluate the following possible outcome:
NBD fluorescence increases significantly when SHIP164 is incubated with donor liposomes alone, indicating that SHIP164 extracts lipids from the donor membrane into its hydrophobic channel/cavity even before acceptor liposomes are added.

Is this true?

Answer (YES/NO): YES